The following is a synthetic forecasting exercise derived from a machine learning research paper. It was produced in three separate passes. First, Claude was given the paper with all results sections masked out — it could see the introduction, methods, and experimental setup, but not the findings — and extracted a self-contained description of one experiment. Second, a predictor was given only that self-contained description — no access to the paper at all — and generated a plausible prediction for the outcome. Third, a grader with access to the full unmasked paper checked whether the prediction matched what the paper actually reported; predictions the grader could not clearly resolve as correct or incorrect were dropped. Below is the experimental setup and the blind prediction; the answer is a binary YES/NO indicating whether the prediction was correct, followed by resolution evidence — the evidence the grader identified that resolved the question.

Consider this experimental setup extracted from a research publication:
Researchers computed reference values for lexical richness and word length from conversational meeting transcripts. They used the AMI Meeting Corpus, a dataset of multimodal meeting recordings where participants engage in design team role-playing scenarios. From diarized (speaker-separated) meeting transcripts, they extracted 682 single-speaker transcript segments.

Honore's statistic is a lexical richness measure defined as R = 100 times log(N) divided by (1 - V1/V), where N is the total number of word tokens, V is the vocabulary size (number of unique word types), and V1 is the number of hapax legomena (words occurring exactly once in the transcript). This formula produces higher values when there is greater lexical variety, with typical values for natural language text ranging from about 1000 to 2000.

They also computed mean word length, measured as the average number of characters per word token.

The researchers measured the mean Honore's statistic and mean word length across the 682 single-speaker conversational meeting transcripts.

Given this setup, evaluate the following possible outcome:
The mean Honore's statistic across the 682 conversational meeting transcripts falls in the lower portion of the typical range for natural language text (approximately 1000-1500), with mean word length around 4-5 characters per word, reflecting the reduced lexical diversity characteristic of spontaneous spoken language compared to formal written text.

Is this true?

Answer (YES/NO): NO